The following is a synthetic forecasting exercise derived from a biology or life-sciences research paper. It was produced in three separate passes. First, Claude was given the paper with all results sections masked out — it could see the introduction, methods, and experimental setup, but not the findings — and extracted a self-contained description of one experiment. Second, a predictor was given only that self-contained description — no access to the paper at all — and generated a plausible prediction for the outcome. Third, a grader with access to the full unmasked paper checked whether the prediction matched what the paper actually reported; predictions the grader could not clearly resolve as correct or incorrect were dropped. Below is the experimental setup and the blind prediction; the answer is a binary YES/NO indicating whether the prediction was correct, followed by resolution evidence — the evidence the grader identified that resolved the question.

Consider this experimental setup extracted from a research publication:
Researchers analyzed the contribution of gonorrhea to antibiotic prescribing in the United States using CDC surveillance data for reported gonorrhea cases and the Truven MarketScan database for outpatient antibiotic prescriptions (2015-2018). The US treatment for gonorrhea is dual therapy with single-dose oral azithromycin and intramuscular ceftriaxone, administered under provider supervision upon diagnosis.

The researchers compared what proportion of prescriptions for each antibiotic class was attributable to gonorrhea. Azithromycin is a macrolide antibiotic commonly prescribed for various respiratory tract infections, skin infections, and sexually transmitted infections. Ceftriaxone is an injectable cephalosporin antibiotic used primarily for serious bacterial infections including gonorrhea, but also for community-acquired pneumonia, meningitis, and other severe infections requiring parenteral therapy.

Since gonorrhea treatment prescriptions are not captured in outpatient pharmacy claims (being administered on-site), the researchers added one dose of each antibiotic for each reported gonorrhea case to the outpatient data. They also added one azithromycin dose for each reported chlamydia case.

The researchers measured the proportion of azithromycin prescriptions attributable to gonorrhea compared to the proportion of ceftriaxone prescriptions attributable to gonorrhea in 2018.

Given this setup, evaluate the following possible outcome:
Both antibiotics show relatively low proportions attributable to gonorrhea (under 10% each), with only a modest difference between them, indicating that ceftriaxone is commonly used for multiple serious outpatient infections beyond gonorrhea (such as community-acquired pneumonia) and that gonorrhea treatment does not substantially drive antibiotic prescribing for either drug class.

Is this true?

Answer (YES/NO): NO